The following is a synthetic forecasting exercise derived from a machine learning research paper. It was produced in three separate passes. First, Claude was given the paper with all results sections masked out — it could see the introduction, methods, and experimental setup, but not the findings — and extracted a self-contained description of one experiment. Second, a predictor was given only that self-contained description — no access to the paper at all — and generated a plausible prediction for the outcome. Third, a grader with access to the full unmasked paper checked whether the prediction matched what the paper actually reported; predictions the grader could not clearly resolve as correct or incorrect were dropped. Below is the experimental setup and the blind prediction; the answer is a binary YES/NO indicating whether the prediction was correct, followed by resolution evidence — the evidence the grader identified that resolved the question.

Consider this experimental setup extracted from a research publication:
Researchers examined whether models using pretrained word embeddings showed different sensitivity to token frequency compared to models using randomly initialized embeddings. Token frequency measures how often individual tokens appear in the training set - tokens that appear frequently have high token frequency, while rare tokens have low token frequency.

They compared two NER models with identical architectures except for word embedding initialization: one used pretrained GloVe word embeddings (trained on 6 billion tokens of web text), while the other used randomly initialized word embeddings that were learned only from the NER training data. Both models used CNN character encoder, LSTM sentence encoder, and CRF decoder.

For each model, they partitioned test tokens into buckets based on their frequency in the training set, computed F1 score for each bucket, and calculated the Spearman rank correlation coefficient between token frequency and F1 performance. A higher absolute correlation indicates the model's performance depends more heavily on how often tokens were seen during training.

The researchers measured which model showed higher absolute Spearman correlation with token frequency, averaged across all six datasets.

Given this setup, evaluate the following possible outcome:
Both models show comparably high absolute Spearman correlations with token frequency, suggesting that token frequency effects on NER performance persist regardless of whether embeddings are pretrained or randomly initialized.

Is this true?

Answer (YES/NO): NO